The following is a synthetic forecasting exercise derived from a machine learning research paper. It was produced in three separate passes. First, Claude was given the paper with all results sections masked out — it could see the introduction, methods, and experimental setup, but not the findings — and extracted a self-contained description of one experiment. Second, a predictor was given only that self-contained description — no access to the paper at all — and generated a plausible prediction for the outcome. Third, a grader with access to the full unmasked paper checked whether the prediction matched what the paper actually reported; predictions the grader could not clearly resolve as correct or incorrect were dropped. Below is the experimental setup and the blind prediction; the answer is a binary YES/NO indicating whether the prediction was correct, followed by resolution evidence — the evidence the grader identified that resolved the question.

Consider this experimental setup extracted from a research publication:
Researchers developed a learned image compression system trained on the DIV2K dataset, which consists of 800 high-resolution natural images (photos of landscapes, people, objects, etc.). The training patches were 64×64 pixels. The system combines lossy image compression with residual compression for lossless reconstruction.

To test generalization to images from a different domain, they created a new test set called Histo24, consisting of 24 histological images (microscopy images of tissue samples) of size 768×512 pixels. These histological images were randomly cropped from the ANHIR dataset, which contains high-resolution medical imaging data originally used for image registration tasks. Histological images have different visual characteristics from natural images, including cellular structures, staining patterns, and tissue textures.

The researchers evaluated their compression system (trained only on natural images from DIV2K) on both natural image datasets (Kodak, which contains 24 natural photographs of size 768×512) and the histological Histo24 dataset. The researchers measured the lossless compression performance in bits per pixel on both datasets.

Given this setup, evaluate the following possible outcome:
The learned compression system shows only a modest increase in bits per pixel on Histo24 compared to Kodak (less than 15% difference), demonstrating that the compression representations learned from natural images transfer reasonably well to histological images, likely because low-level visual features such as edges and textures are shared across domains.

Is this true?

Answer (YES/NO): YES